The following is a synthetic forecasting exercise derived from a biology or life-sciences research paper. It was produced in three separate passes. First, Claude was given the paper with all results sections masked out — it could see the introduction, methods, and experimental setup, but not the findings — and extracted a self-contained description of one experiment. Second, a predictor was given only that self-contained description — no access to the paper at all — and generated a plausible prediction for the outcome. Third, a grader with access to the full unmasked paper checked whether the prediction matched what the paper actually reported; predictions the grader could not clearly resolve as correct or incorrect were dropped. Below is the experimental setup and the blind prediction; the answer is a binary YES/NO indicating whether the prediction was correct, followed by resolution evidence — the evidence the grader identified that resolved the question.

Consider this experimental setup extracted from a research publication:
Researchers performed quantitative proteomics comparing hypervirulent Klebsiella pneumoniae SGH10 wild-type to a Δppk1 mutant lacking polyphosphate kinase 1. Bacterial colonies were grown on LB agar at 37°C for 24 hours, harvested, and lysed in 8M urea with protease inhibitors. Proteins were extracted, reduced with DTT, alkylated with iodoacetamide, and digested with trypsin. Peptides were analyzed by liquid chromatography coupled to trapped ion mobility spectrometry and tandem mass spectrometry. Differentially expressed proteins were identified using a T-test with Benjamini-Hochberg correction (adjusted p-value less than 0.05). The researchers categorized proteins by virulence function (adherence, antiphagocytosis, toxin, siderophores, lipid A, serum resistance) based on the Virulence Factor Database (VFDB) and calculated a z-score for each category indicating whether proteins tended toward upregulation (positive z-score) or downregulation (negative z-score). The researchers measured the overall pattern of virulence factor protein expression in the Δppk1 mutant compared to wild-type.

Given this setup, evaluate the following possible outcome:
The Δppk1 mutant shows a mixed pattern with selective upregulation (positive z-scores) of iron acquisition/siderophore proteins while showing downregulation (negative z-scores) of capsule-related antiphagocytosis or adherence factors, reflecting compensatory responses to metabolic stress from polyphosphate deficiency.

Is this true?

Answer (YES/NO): YES